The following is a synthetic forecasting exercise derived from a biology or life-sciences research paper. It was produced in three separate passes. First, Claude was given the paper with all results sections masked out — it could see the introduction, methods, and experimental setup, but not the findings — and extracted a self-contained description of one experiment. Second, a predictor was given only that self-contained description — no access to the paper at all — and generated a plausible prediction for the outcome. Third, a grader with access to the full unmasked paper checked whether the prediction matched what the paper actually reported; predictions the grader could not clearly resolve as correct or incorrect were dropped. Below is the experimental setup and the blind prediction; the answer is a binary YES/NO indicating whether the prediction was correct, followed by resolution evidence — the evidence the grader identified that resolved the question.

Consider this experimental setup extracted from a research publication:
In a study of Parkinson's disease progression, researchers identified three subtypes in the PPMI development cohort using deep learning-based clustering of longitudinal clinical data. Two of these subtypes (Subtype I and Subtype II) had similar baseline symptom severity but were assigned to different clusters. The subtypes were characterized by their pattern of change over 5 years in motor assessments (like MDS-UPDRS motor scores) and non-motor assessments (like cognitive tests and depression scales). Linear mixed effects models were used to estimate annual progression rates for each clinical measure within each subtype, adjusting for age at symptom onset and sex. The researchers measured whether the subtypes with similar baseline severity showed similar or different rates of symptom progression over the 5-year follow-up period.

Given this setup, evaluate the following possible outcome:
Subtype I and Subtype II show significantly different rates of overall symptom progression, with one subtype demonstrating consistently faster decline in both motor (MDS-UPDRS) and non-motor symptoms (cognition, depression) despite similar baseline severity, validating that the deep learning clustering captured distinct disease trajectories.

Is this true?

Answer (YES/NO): YES